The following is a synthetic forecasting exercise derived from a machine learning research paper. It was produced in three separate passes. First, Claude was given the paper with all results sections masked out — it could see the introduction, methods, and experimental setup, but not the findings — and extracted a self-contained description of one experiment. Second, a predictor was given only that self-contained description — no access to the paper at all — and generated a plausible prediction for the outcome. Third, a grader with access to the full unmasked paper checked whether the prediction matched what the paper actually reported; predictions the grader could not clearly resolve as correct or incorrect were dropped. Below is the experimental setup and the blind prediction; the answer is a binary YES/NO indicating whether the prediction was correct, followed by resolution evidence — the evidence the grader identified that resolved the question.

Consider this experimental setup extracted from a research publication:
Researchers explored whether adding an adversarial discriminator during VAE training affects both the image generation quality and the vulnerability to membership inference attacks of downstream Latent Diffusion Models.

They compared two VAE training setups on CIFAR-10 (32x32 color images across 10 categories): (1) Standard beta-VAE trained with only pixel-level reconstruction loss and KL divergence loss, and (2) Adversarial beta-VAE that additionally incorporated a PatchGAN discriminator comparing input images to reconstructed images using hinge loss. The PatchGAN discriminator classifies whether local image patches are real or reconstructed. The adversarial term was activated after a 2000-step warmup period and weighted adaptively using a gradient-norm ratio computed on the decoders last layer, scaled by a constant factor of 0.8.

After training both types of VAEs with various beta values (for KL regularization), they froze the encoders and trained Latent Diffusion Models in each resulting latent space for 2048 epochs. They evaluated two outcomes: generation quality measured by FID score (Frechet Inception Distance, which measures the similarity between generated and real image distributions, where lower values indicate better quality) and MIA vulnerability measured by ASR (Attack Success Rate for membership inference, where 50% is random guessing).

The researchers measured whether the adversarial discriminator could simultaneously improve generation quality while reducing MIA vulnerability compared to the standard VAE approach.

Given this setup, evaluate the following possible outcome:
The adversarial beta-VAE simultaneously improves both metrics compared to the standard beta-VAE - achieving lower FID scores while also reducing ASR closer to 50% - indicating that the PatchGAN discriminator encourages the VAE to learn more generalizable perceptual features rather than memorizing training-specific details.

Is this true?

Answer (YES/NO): YES